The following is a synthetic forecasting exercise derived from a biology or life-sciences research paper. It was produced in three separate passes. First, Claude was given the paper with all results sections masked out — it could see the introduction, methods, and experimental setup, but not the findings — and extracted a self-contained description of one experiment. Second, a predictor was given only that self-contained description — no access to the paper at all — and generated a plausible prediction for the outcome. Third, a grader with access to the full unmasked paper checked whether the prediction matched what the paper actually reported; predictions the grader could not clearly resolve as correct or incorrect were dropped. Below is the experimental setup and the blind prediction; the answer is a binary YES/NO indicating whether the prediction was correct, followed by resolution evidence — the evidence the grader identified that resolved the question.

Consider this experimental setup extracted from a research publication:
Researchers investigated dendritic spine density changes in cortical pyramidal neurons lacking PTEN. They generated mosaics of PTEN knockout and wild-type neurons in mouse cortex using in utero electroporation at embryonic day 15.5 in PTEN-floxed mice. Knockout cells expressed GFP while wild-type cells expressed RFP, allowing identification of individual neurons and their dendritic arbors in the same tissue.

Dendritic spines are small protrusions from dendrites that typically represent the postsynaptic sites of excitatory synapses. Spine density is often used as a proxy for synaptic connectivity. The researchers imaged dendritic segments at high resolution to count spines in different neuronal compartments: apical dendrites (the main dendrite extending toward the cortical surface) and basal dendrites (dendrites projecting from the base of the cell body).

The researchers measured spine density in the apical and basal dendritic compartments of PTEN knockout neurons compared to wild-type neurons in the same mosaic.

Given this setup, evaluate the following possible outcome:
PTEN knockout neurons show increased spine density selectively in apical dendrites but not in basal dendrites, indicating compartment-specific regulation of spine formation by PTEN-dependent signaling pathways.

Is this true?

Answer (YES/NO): NO